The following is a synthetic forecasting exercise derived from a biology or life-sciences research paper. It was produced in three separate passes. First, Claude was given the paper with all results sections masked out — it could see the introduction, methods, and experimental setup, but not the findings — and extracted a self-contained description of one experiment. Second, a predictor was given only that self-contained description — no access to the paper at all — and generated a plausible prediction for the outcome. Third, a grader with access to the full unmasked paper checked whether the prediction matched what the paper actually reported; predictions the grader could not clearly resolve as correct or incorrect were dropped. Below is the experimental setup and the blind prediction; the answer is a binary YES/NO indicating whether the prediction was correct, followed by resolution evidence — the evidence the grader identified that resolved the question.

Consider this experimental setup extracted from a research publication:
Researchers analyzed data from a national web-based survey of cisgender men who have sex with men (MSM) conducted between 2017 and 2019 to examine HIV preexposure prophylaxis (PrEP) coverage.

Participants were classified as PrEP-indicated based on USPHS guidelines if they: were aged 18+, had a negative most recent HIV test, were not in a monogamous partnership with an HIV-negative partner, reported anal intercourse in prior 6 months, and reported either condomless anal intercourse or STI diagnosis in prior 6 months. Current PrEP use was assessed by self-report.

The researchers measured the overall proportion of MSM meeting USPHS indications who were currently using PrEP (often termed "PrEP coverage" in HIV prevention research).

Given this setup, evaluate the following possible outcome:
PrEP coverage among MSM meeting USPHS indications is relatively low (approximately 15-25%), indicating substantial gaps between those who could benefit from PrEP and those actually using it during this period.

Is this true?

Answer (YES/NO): NO